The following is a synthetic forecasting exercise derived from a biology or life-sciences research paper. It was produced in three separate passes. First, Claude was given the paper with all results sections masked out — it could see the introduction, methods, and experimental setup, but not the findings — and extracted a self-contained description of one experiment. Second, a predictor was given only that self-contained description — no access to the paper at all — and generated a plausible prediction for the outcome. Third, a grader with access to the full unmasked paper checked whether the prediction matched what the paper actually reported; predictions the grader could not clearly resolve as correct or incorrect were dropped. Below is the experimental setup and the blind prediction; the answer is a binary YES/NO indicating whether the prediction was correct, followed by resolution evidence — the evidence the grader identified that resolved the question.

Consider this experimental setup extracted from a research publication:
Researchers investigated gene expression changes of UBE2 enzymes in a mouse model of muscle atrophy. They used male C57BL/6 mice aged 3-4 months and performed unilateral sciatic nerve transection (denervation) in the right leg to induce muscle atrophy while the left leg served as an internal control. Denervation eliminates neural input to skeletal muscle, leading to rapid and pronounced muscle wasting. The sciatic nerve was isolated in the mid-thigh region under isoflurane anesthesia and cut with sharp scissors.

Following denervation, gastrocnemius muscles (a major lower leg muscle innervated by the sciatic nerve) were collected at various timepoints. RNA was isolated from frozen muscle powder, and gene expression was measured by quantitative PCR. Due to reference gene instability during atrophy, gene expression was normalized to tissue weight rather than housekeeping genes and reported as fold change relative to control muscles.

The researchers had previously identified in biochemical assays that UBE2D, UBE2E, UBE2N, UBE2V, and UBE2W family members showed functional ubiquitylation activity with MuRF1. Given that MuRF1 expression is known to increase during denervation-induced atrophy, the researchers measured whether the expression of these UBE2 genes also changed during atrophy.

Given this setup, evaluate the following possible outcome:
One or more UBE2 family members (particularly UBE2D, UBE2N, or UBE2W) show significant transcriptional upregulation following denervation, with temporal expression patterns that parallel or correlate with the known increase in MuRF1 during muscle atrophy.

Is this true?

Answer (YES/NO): YES